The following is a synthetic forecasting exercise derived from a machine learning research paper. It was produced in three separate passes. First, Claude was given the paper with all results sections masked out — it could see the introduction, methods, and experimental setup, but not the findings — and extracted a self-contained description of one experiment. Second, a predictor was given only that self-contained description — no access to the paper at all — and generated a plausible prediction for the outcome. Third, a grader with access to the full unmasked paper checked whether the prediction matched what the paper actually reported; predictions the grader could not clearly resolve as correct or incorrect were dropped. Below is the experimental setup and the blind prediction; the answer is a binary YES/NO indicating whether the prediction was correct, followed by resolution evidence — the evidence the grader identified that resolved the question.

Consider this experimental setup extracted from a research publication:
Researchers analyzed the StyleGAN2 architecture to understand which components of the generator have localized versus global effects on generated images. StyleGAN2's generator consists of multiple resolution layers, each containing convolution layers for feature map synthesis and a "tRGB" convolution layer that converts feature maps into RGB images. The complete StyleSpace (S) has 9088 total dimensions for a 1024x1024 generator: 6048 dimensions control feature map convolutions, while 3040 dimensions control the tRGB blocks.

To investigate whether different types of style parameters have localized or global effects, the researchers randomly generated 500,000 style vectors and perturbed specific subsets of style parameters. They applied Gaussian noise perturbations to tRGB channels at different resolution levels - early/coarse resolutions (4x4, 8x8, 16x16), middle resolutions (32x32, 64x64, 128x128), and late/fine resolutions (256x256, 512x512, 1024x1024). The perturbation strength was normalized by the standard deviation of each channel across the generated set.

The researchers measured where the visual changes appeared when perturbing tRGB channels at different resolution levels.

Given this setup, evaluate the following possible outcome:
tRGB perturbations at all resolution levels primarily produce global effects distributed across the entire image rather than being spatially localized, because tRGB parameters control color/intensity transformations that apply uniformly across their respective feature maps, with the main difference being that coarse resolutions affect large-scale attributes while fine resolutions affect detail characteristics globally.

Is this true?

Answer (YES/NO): NO